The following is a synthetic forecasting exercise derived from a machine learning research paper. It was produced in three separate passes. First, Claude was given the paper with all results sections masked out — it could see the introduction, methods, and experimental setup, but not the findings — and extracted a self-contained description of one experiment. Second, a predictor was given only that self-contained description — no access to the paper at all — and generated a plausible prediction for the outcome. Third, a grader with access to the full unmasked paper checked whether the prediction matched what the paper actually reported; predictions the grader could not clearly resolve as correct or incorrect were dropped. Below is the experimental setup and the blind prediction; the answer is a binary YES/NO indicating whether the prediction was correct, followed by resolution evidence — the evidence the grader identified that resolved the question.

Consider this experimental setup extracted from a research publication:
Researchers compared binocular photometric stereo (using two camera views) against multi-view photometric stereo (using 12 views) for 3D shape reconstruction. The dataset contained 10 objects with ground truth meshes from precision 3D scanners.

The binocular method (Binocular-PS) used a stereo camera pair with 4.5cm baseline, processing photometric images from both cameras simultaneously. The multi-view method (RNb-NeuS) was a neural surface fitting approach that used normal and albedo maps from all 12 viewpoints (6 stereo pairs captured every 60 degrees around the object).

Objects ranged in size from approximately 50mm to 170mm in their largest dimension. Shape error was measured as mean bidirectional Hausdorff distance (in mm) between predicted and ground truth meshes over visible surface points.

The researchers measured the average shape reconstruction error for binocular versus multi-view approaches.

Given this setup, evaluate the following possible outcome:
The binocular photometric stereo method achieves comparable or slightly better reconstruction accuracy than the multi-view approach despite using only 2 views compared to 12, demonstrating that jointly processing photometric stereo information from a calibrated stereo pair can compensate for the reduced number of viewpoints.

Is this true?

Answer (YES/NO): NO